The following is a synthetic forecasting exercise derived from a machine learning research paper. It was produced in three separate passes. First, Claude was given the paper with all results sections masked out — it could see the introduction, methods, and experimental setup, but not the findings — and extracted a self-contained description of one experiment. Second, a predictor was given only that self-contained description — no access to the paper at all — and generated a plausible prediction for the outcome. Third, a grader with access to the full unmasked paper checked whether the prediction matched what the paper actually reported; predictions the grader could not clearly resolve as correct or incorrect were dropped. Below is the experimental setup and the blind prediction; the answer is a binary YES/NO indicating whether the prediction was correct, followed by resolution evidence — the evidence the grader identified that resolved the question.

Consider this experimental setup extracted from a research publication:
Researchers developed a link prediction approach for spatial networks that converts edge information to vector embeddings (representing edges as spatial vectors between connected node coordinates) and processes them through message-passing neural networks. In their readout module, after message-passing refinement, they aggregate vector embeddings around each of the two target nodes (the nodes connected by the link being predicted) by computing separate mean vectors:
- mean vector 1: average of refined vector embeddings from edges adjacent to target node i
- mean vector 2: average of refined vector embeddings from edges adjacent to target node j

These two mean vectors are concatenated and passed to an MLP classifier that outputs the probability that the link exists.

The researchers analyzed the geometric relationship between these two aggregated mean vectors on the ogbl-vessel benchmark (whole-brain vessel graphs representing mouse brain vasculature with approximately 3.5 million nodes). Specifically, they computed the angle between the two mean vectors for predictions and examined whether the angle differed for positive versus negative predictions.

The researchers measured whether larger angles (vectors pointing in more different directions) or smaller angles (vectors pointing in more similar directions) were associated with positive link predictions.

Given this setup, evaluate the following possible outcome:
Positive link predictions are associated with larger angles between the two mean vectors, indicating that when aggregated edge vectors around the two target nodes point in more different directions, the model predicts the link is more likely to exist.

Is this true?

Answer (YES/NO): YES